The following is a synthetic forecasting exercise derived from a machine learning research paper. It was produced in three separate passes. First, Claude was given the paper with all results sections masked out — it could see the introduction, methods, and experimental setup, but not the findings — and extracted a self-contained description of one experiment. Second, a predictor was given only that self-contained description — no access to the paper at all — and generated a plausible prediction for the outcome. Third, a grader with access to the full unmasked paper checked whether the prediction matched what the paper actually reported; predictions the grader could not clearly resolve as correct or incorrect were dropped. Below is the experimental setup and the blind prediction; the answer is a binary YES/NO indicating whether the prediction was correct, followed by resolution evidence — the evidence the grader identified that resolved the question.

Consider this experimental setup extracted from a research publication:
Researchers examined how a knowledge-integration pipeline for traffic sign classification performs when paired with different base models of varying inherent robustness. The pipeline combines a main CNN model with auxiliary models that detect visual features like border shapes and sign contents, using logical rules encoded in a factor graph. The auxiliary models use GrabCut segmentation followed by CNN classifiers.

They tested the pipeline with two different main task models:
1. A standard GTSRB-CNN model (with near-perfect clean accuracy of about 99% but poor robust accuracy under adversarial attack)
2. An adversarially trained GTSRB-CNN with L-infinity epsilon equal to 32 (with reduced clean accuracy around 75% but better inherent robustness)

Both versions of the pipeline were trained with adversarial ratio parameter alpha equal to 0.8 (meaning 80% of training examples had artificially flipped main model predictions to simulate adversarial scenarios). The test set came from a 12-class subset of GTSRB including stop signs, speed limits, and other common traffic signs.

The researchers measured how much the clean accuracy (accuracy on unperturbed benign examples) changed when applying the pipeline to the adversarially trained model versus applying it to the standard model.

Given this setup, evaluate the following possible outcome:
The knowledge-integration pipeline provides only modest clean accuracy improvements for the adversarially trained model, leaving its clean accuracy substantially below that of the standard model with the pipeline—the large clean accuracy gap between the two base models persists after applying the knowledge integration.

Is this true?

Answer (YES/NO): NO